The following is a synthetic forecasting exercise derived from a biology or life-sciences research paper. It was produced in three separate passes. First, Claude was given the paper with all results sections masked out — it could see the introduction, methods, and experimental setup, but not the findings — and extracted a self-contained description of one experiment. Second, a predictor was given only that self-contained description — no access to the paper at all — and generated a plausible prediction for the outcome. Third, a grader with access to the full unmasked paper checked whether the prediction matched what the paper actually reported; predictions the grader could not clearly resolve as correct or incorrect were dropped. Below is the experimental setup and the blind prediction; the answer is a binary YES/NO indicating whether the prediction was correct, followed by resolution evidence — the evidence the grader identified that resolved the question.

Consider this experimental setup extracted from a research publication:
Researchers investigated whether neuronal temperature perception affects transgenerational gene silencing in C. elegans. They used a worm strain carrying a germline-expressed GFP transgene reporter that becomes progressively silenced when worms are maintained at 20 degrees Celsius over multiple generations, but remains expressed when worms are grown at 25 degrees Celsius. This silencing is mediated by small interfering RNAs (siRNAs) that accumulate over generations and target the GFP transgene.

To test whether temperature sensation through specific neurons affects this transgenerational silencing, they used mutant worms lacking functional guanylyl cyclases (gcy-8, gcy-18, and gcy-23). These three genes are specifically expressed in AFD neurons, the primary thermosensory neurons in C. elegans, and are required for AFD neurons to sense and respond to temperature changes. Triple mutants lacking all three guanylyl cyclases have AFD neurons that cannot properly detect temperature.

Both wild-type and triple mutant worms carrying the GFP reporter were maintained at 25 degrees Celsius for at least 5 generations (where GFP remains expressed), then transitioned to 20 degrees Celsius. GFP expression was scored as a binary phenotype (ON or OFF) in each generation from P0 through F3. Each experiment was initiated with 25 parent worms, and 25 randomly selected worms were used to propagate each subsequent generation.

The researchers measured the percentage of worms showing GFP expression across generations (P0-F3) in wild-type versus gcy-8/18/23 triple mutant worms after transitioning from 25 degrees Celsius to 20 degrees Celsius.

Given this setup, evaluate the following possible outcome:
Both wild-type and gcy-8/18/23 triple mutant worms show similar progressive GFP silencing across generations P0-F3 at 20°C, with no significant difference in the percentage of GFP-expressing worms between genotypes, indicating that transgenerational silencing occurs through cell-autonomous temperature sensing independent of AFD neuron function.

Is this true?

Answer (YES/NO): NO